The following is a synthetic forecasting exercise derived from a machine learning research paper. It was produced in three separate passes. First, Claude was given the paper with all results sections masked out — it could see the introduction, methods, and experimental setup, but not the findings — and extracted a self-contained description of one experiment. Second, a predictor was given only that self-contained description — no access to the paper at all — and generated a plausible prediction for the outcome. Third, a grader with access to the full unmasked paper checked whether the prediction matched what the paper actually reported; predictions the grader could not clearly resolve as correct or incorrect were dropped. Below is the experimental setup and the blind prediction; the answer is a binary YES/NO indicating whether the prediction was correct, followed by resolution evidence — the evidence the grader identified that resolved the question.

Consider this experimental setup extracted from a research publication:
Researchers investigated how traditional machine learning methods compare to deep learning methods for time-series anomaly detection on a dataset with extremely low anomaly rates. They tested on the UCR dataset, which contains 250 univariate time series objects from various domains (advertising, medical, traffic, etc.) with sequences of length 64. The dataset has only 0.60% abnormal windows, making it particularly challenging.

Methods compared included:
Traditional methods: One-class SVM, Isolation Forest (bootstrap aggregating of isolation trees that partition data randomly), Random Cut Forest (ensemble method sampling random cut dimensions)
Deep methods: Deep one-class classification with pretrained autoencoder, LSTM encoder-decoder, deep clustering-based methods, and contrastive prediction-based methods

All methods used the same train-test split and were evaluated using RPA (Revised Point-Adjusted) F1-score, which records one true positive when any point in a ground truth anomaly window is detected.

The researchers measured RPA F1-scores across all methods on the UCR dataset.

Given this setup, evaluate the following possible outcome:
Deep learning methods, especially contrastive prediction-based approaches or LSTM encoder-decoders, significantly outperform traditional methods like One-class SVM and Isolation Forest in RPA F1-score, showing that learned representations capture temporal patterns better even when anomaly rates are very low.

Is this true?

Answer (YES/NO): NO